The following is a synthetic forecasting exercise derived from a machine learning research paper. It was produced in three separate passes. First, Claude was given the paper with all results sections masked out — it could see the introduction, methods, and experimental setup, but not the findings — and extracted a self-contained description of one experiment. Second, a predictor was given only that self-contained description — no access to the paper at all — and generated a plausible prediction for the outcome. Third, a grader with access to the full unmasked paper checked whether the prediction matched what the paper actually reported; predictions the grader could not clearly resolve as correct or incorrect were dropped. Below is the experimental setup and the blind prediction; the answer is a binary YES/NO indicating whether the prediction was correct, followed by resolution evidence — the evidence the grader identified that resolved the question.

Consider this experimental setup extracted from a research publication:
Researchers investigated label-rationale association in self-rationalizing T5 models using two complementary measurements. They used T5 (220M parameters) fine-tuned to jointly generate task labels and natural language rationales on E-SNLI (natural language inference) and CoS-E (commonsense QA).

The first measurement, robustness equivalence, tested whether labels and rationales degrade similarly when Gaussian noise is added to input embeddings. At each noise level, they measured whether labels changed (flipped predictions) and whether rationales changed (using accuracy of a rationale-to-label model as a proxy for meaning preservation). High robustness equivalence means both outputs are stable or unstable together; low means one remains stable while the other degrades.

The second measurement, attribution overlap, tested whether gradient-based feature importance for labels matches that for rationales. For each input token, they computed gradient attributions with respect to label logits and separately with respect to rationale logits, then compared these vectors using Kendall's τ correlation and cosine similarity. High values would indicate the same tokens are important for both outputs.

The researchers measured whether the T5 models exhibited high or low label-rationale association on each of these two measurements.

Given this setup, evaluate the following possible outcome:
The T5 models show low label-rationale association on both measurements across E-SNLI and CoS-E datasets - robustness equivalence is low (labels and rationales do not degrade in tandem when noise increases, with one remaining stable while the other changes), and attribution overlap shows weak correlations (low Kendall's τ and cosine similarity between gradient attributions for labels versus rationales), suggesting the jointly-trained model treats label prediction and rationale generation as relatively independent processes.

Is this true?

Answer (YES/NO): NO